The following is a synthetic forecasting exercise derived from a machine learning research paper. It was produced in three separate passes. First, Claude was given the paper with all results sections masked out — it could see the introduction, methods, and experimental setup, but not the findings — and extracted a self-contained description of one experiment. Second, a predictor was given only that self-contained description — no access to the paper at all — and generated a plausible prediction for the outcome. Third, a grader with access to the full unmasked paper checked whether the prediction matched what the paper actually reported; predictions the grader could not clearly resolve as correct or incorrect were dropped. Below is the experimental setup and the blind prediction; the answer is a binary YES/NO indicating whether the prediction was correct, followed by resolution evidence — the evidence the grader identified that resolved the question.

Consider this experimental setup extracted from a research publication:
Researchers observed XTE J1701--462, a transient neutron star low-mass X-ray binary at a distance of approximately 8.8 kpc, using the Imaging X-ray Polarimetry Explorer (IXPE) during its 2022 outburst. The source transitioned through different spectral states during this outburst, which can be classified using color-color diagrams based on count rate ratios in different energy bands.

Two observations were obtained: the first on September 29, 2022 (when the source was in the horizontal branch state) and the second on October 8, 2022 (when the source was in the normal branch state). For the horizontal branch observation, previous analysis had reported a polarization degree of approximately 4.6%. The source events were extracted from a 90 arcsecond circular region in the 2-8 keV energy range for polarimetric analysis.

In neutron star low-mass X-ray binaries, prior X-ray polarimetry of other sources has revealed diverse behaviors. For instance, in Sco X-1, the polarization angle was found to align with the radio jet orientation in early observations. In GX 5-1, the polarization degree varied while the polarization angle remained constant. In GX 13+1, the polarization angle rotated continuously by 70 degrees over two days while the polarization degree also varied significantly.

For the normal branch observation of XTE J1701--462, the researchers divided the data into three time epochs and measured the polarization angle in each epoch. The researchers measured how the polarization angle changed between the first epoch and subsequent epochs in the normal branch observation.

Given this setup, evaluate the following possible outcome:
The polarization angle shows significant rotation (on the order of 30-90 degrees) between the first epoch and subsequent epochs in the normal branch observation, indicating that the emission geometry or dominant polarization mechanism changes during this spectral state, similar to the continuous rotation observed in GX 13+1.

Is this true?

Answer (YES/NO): YES